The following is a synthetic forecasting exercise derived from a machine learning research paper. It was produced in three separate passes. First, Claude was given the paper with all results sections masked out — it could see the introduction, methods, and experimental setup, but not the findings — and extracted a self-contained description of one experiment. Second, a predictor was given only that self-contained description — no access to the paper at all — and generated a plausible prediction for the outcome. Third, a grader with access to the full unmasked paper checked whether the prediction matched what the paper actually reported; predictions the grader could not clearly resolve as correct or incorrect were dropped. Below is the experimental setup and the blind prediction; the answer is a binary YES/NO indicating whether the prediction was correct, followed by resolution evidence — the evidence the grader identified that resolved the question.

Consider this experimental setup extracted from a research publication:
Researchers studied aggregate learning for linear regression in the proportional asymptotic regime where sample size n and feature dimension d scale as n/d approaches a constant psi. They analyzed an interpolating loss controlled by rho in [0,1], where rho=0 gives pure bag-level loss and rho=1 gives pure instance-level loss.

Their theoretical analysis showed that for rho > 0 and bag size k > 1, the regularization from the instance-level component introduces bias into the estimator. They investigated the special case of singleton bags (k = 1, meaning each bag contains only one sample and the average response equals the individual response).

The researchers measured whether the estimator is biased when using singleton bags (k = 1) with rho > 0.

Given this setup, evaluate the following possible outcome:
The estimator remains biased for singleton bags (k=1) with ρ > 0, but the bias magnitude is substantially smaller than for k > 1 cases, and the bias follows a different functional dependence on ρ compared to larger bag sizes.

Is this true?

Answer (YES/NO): NO